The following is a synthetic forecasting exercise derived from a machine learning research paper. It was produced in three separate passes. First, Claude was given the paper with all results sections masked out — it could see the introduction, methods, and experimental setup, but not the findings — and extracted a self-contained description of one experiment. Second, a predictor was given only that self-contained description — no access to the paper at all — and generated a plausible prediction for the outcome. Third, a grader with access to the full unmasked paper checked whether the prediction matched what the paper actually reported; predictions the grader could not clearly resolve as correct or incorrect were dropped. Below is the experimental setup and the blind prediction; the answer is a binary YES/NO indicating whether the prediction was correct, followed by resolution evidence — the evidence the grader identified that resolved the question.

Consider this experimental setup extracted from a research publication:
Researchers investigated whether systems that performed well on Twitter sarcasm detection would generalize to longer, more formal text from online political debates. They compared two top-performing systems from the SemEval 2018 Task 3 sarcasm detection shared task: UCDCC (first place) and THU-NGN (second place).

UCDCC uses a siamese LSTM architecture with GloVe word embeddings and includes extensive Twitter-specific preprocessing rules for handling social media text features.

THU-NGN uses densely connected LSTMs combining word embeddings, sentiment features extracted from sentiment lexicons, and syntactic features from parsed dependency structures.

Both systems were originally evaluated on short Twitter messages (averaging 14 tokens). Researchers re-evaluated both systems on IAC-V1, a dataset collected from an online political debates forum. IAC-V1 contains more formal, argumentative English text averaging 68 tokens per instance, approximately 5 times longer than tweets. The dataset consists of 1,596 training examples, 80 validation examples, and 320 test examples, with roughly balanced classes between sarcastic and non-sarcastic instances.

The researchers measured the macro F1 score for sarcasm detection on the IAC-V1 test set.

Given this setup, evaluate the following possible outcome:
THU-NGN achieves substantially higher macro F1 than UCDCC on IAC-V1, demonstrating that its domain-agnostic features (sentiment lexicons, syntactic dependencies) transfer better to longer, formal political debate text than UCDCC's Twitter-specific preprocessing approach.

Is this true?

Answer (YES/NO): YES